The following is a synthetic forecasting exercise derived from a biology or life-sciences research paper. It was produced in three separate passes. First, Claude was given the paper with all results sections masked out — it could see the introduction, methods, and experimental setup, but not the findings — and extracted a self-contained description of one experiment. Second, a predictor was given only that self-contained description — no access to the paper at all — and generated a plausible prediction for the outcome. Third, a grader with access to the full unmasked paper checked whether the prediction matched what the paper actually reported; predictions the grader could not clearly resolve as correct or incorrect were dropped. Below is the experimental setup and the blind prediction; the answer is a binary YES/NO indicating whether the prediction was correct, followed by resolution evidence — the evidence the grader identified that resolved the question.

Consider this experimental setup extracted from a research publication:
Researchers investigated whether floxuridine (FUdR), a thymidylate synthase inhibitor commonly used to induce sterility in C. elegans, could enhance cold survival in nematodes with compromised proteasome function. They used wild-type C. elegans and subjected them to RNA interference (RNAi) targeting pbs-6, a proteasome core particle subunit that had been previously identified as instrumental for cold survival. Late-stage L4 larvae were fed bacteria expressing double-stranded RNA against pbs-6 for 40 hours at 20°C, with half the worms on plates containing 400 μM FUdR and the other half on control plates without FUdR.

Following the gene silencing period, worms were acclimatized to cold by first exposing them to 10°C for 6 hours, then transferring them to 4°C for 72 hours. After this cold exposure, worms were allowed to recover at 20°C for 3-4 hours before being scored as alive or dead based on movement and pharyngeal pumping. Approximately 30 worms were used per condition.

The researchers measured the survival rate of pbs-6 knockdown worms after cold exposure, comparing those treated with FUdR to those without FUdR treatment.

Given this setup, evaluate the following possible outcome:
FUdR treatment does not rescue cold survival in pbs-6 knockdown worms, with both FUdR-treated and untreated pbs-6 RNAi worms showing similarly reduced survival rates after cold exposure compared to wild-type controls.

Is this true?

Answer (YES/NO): NO